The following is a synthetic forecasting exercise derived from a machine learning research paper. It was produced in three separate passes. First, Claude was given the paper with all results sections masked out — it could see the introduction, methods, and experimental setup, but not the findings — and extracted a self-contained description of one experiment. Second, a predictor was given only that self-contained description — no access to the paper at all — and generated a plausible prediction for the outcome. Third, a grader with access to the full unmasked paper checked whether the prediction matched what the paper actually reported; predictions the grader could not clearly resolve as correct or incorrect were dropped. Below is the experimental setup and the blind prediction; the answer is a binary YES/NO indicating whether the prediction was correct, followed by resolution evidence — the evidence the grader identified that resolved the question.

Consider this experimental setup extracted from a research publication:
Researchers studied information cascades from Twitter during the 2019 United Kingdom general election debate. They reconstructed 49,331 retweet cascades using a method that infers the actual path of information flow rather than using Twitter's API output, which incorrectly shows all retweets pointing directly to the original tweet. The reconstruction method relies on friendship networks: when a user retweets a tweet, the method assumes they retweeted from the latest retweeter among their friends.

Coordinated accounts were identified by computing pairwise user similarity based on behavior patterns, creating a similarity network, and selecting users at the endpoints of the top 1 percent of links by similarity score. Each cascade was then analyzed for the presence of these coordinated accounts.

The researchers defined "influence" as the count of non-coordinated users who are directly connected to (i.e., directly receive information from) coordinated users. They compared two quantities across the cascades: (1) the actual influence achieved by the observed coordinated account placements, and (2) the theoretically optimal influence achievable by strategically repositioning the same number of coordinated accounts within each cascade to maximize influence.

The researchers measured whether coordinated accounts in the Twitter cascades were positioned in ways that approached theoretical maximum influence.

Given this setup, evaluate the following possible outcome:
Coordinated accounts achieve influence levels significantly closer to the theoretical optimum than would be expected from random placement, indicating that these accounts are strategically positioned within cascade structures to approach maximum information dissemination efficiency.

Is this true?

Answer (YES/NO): NO